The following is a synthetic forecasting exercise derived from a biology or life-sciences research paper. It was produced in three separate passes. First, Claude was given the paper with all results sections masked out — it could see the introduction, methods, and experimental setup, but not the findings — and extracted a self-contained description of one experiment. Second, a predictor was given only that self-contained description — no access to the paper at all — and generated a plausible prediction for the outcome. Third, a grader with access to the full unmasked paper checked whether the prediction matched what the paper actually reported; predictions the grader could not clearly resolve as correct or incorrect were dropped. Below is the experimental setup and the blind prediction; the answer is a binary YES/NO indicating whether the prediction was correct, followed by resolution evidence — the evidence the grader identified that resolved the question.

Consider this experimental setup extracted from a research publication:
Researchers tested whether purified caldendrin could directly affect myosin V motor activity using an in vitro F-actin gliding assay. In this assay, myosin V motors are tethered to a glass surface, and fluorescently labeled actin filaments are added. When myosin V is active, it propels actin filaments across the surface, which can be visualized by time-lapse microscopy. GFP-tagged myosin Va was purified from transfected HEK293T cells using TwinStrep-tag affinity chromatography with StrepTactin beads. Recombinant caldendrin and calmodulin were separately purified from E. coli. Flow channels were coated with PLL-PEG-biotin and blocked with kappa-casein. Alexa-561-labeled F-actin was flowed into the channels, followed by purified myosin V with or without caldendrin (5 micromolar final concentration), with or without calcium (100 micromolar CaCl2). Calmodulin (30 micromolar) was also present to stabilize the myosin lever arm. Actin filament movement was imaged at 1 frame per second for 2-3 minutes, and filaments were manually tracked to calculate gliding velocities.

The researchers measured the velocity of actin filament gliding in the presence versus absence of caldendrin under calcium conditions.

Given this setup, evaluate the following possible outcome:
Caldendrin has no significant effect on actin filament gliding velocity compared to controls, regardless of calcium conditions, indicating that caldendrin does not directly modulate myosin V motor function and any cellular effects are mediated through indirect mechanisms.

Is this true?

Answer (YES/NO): NO